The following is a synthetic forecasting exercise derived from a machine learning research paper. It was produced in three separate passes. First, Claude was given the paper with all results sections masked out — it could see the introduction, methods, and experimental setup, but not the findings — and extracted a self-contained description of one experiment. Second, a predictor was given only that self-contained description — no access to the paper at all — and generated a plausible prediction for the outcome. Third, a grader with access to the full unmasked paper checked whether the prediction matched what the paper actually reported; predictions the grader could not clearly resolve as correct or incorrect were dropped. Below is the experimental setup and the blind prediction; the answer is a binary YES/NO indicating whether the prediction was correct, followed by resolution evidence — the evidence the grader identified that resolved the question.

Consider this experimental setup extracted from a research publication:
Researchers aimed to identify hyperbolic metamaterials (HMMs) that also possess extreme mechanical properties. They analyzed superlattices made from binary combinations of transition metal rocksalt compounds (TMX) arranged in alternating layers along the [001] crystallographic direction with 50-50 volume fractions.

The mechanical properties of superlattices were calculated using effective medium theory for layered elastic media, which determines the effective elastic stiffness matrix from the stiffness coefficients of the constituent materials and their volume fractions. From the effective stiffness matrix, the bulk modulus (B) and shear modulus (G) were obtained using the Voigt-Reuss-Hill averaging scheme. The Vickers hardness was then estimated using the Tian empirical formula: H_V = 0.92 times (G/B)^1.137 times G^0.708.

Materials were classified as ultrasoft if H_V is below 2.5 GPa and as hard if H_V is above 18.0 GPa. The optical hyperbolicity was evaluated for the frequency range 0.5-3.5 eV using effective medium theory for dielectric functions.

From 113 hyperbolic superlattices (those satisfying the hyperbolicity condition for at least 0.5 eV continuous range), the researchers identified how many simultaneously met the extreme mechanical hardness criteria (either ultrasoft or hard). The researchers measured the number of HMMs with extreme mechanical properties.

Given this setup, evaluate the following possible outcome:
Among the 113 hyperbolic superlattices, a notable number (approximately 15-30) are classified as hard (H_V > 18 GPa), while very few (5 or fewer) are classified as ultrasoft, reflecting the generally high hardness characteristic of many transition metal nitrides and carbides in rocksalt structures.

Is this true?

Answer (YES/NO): YES